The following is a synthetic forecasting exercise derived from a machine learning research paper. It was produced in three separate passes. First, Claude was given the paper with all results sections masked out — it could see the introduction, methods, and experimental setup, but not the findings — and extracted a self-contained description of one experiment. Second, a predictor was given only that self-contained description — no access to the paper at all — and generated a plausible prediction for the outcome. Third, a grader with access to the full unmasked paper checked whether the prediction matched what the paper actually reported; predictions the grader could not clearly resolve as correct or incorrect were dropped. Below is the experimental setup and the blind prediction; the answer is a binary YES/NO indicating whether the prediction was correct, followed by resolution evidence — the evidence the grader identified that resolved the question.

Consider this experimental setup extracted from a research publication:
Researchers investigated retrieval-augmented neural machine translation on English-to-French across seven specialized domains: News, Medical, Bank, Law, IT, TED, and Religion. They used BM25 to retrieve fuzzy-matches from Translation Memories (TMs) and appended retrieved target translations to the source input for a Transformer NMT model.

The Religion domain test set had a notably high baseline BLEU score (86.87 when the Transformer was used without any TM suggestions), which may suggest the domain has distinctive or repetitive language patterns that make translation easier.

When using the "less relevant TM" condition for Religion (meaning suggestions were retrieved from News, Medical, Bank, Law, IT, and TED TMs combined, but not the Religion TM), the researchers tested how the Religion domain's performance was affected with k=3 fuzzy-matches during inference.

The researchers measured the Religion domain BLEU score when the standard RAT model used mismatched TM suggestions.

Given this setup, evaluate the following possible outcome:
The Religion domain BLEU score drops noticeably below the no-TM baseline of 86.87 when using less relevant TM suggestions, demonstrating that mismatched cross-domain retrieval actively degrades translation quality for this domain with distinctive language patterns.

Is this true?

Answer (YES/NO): YES